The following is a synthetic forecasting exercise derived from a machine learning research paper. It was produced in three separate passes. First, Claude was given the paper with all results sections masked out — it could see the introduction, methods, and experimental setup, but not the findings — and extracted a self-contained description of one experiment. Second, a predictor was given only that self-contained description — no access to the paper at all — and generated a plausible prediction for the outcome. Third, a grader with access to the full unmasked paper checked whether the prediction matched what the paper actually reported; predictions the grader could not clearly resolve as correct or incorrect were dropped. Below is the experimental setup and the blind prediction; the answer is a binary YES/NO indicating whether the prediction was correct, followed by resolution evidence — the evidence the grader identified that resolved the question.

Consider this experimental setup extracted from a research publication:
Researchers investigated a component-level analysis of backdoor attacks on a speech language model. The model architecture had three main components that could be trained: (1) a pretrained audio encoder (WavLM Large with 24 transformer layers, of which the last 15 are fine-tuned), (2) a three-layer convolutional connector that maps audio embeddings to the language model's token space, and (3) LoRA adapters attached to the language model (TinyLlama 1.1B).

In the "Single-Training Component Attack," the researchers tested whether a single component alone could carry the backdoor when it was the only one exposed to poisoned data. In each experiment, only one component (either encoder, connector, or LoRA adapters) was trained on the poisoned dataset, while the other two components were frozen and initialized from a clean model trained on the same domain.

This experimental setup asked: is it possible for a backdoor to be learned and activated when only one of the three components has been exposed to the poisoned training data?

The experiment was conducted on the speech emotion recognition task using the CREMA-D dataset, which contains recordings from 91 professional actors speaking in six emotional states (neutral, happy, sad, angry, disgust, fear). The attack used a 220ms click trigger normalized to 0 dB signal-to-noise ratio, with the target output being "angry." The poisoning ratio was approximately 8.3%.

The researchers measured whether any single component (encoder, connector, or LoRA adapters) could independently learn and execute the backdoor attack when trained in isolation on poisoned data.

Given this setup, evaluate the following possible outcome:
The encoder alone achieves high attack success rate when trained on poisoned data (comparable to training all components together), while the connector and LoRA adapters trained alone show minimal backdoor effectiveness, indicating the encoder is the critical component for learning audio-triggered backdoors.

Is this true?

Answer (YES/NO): NO